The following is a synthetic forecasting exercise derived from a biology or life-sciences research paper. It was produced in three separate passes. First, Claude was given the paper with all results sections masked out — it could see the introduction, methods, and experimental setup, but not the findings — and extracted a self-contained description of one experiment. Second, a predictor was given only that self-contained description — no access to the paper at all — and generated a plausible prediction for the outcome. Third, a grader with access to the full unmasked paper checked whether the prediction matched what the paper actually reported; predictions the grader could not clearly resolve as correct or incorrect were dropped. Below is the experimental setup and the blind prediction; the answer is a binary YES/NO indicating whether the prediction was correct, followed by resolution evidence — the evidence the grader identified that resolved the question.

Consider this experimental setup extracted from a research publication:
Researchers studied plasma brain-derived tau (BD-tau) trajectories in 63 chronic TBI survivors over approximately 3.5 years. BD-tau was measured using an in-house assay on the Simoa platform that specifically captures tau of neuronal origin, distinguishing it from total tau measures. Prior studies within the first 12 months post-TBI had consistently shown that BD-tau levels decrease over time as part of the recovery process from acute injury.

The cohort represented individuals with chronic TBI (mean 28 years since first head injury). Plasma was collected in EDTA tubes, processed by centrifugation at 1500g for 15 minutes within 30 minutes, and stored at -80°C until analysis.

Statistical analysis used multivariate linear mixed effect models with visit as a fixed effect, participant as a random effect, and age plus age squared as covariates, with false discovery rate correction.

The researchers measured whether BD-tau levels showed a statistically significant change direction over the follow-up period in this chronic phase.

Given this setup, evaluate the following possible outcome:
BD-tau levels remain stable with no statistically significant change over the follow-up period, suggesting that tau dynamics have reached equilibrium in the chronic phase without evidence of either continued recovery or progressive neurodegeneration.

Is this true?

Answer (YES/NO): YES